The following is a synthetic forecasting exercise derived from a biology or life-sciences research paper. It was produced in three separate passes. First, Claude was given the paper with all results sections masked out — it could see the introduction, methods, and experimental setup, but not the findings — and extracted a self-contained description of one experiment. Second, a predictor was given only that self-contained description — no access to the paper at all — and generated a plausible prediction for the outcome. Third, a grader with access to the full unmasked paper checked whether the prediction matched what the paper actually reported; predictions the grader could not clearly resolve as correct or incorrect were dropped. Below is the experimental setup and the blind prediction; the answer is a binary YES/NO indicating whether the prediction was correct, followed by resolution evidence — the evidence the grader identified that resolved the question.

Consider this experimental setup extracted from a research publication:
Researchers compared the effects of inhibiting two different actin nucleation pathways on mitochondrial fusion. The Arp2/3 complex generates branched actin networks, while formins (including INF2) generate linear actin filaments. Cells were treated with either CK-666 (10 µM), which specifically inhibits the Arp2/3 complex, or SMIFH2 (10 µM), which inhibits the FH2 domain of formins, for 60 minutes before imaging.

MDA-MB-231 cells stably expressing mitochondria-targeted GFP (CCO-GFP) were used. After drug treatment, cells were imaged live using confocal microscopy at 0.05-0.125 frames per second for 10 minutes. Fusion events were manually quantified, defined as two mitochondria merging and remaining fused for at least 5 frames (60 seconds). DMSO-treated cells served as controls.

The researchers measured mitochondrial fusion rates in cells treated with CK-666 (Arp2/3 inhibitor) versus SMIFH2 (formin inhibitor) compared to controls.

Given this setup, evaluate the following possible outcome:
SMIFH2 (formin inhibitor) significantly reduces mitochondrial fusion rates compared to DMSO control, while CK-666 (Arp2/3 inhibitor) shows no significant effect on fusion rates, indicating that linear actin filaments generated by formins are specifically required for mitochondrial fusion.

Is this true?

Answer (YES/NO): NO